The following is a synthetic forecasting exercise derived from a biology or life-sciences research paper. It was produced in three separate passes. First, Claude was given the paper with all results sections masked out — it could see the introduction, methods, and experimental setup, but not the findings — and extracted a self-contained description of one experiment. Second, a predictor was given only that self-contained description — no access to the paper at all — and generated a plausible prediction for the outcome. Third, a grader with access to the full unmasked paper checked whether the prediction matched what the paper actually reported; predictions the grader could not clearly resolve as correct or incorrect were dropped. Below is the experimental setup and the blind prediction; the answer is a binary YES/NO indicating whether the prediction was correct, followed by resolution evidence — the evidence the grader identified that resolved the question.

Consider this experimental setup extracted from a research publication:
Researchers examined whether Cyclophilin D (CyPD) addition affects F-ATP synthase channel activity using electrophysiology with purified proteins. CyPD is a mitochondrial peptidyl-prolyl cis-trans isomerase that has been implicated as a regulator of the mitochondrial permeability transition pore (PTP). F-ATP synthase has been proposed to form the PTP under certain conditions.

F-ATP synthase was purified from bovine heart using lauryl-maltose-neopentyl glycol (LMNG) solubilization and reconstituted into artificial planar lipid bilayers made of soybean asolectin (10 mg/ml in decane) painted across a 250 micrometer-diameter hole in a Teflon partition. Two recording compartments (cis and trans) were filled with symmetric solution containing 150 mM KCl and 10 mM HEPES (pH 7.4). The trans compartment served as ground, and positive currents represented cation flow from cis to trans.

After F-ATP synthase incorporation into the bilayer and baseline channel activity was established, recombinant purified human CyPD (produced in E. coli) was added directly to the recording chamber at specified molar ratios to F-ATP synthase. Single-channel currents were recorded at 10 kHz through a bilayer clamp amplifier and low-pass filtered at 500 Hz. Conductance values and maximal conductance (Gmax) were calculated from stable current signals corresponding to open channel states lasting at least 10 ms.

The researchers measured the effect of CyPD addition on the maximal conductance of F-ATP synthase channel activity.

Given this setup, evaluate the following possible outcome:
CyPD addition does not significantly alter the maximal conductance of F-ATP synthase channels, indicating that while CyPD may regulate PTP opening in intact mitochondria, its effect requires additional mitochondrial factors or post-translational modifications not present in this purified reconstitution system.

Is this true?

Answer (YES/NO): NO